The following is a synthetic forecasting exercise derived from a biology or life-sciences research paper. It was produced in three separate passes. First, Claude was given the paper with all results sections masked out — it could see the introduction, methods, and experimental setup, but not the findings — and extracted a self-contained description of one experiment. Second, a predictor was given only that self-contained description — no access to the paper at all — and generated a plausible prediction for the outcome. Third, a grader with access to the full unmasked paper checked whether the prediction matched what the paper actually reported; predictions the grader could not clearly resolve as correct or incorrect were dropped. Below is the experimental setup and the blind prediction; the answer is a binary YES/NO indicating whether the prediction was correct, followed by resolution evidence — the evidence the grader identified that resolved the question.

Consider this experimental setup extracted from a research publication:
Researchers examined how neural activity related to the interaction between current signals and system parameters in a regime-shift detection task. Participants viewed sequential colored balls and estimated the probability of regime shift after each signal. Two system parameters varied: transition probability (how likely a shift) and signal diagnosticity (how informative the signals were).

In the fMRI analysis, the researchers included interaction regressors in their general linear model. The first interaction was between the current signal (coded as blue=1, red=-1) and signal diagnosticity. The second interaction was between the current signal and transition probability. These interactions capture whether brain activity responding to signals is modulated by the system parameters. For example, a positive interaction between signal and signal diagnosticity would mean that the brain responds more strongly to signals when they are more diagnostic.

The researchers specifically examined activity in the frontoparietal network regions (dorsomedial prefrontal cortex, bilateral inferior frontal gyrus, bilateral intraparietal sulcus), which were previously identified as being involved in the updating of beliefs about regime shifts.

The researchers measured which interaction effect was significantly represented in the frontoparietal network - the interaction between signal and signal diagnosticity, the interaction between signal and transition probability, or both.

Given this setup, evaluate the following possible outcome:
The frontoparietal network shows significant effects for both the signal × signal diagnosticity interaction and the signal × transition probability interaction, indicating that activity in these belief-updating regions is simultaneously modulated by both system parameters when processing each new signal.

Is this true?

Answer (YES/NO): NO